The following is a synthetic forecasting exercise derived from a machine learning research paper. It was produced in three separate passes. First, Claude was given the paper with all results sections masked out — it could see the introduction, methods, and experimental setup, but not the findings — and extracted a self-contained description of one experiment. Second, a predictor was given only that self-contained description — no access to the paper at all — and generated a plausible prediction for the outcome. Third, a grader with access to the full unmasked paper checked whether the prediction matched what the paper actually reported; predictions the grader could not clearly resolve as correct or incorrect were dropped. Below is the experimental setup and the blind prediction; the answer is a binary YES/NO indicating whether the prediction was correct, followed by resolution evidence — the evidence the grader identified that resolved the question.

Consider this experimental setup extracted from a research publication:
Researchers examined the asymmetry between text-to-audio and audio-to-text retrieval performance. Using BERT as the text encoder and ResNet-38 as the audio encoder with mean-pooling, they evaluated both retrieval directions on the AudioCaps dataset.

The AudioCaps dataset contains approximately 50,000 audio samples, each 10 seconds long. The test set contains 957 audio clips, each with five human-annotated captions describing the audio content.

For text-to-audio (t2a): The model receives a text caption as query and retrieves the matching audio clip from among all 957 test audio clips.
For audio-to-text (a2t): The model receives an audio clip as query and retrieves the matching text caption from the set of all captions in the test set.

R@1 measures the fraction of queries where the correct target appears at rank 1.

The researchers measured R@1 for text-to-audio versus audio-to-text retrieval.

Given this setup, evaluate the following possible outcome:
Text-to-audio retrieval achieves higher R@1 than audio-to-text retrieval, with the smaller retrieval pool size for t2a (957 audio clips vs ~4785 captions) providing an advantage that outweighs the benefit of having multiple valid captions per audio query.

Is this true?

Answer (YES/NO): NO